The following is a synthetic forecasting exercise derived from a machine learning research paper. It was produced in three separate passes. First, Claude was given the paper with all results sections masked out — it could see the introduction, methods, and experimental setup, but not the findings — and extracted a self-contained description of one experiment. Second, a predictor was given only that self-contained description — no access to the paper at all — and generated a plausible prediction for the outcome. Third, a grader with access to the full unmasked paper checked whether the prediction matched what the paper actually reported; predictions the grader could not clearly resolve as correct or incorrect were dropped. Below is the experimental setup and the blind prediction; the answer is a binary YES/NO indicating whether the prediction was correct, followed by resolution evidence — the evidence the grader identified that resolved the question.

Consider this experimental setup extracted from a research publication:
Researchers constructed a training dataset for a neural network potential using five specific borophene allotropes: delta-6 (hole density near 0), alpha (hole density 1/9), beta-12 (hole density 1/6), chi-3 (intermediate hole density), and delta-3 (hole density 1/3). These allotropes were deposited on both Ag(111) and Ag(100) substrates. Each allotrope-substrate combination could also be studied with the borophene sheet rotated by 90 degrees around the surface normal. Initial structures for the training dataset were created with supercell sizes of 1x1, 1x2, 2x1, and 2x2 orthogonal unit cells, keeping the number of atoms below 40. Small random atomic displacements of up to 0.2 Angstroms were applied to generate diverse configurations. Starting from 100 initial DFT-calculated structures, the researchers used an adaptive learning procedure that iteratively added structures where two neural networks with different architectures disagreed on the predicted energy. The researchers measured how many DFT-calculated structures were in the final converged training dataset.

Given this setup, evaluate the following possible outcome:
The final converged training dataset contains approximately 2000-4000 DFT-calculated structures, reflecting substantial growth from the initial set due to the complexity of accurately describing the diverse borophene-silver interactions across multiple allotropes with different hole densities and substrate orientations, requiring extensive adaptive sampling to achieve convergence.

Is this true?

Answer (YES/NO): NO